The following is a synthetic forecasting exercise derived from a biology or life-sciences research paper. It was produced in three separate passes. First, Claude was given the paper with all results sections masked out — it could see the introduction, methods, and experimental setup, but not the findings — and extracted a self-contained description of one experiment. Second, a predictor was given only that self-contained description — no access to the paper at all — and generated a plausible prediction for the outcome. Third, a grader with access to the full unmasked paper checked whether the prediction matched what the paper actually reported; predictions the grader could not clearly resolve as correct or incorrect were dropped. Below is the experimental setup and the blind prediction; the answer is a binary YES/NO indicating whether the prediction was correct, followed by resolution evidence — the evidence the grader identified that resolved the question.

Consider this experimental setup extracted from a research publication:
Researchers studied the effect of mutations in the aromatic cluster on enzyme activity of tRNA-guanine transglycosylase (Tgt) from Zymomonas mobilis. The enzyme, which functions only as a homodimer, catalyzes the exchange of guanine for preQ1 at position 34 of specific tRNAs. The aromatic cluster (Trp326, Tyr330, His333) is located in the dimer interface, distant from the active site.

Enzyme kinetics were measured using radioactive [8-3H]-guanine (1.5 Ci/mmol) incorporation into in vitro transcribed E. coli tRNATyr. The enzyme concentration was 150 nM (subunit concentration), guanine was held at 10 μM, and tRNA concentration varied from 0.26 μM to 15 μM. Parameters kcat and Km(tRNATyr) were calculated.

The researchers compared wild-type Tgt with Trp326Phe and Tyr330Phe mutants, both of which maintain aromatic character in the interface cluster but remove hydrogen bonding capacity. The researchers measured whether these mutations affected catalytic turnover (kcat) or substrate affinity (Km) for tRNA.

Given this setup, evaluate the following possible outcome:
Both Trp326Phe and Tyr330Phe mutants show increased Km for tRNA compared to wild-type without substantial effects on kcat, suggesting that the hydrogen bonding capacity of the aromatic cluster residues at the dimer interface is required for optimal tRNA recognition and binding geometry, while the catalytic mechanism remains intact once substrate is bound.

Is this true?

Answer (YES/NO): NO